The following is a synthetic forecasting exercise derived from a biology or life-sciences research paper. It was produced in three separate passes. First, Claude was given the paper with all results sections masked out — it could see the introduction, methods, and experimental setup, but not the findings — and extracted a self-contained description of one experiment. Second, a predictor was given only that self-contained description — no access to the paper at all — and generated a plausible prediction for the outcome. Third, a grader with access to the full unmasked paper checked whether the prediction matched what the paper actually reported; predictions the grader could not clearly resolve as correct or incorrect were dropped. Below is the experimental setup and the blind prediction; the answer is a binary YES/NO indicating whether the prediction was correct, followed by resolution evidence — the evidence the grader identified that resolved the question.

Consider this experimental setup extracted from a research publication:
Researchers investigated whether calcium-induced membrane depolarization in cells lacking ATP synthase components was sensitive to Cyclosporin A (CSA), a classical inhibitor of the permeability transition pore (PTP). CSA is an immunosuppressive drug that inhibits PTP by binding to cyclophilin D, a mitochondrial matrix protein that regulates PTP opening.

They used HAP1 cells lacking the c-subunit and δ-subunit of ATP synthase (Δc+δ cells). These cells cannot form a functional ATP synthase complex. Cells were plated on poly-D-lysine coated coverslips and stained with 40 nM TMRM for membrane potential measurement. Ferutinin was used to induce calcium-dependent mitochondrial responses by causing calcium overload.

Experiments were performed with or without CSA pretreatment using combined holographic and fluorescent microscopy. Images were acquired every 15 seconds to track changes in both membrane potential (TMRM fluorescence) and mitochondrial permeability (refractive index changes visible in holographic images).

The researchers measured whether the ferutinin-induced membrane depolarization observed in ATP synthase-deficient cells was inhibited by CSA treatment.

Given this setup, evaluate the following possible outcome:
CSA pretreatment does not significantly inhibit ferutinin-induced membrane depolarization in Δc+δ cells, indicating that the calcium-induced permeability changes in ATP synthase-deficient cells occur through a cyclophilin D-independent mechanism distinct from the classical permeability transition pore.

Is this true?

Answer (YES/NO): NO